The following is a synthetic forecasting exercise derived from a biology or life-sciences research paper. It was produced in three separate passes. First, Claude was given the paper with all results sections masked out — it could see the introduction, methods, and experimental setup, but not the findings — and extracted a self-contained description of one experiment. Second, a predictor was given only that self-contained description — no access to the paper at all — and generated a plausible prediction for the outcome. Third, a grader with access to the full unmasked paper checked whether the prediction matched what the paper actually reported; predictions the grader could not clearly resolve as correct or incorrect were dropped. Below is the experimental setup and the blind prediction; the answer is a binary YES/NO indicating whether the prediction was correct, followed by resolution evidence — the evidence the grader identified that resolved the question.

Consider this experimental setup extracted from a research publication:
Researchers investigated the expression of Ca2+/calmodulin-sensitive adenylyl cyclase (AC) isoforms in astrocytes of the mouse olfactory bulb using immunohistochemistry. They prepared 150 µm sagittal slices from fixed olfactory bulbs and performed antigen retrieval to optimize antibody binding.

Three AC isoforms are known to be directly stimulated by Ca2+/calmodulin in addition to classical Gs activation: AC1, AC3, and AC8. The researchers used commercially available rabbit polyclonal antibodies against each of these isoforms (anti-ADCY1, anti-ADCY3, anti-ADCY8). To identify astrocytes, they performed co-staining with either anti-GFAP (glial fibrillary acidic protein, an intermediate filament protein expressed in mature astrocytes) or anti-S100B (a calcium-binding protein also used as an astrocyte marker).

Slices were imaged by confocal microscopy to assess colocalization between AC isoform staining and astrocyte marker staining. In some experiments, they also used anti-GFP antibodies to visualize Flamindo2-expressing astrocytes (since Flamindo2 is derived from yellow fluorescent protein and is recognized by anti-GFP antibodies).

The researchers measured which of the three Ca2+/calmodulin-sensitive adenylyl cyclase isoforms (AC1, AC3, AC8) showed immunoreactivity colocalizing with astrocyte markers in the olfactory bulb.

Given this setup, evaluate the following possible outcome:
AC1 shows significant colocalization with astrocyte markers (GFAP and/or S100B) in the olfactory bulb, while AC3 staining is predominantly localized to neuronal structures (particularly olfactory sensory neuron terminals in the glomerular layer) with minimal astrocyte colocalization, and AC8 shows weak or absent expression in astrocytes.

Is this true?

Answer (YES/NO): NO